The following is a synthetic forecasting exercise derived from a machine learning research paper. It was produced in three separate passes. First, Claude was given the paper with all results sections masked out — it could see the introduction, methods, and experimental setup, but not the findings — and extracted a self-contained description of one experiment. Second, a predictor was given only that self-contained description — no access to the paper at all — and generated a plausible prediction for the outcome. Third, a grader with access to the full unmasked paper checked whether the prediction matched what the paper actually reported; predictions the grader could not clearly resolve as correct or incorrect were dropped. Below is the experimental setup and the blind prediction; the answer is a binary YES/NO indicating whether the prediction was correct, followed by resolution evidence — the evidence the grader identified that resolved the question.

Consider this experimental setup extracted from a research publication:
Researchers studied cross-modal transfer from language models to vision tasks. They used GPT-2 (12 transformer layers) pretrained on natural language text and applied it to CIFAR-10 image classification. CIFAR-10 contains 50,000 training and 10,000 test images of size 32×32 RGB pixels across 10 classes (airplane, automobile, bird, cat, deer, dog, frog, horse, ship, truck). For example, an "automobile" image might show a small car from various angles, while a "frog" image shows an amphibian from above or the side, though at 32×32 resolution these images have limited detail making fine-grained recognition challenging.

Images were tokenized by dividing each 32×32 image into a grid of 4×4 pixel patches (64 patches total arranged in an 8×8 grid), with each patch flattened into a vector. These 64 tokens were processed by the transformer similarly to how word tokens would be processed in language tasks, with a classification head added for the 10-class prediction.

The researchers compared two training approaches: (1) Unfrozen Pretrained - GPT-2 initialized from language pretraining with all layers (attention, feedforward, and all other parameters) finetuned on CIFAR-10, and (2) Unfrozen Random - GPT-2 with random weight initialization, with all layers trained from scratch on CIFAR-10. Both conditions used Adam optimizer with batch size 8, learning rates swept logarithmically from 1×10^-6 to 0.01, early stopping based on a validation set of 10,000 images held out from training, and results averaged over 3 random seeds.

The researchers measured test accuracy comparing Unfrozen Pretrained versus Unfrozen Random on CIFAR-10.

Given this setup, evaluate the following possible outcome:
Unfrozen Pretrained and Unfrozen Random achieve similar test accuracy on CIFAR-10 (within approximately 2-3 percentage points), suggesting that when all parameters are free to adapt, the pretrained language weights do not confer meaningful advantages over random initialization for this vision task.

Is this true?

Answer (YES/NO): YES